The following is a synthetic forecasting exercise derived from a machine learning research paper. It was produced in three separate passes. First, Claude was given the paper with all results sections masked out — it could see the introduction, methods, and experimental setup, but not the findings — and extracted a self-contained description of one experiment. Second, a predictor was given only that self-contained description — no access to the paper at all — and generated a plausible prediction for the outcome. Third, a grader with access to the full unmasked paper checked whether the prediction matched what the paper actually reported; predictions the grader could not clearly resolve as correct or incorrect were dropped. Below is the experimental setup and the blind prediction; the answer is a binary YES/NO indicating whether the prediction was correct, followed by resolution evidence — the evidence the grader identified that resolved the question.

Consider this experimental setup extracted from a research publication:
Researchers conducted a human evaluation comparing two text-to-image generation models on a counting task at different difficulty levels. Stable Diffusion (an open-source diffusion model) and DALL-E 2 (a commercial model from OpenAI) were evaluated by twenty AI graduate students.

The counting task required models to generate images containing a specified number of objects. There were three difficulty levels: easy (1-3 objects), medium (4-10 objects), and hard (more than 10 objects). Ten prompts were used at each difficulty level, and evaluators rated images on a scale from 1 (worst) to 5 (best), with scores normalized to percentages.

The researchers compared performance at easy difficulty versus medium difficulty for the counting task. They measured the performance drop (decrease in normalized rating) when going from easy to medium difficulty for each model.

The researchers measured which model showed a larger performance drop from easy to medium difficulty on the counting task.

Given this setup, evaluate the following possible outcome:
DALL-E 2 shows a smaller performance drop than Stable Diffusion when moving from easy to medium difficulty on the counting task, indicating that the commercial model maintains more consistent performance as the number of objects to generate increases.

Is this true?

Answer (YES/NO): NO